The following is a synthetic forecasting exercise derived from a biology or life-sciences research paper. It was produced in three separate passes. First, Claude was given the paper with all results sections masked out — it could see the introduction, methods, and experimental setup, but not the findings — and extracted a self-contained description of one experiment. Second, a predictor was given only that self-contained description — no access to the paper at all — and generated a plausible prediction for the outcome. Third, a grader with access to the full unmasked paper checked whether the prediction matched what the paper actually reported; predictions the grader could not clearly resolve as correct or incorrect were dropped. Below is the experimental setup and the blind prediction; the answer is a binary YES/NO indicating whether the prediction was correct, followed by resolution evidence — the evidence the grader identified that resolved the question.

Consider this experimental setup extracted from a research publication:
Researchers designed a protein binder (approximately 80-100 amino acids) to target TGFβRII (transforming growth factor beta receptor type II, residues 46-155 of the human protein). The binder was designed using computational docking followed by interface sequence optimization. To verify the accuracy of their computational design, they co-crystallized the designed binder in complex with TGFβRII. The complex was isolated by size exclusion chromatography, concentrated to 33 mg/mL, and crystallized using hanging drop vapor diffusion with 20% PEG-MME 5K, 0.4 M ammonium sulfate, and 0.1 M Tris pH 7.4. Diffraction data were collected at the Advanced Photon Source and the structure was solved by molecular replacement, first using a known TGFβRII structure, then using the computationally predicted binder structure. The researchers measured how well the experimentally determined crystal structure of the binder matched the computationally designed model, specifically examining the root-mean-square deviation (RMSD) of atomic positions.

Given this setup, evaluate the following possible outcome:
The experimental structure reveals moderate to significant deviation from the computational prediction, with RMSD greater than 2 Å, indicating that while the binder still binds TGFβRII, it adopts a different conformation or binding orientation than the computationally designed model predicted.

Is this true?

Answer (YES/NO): NO